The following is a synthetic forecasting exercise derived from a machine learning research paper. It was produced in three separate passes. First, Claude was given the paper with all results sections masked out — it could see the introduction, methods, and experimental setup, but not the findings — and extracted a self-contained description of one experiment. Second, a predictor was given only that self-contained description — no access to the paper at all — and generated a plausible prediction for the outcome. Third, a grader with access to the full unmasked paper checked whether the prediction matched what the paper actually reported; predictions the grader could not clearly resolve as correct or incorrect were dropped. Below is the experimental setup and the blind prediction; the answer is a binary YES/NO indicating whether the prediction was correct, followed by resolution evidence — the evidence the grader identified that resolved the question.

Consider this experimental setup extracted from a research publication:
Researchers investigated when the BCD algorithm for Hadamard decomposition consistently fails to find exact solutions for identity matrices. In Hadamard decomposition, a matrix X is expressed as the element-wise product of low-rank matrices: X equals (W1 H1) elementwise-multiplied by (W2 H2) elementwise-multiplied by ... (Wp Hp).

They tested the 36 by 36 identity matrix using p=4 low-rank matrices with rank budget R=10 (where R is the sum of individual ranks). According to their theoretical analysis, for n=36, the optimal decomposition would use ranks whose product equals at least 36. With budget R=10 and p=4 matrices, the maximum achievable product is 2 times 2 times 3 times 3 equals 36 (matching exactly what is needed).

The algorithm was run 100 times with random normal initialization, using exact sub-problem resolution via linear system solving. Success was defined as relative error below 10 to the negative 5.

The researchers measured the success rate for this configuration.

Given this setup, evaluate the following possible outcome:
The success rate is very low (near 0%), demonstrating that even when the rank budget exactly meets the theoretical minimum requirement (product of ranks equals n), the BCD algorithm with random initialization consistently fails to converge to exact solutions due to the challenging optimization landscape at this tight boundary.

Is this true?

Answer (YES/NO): NO